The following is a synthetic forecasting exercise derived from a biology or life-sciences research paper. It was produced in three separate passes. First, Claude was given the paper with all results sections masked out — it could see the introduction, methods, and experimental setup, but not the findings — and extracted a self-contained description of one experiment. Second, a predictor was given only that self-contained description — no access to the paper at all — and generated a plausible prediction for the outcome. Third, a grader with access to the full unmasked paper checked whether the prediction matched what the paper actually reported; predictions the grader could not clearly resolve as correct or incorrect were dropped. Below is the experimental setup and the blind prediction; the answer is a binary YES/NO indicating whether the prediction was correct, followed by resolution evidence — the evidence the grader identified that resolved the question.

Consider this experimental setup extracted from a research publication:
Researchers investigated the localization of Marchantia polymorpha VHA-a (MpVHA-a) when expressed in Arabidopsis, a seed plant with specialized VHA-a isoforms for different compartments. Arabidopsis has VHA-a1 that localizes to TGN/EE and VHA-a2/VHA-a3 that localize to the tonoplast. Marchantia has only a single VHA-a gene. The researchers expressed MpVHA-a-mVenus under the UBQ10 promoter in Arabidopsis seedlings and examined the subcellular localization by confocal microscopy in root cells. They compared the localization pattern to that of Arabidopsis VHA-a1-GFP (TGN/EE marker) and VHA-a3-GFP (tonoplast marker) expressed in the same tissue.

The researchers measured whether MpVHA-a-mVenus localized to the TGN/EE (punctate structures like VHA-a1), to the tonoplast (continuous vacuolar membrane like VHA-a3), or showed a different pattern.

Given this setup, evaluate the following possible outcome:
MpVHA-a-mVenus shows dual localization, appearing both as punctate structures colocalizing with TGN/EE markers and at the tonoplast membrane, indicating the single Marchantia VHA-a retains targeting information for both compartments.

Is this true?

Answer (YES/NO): NO